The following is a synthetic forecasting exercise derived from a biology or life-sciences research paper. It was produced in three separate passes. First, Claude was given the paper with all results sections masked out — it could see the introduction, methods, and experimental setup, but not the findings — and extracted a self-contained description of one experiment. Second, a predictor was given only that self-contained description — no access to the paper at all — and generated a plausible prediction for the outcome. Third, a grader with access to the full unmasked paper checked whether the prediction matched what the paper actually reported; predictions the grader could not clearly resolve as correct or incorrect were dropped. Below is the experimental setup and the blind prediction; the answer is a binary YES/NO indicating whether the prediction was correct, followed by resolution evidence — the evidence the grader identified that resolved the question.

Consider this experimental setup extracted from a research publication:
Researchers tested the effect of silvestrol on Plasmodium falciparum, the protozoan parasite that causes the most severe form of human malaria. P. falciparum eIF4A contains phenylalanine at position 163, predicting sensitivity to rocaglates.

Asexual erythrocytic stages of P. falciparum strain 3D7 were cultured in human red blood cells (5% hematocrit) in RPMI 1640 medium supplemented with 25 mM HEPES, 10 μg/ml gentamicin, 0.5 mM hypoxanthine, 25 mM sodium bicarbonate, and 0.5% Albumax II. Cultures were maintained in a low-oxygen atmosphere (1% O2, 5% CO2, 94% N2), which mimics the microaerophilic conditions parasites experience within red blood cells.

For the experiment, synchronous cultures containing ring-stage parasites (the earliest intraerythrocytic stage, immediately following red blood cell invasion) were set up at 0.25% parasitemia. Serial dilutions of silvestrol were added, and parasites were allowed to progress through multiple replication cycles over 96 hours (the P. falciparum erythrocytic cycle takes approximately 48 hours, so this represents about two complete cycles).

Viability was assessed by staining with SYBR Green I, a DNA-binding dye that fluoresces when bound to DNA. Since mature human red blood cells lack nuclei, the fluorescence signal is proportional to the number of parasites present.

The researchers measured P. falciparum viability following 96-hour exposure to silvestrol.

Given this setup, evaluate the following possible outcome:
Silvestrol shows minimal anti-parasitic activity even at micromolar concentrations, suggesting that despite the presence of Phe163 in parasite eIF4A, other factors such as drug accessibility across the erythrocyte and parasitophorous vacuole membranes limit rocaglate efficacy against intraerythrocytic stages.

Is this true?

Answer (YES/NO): NO